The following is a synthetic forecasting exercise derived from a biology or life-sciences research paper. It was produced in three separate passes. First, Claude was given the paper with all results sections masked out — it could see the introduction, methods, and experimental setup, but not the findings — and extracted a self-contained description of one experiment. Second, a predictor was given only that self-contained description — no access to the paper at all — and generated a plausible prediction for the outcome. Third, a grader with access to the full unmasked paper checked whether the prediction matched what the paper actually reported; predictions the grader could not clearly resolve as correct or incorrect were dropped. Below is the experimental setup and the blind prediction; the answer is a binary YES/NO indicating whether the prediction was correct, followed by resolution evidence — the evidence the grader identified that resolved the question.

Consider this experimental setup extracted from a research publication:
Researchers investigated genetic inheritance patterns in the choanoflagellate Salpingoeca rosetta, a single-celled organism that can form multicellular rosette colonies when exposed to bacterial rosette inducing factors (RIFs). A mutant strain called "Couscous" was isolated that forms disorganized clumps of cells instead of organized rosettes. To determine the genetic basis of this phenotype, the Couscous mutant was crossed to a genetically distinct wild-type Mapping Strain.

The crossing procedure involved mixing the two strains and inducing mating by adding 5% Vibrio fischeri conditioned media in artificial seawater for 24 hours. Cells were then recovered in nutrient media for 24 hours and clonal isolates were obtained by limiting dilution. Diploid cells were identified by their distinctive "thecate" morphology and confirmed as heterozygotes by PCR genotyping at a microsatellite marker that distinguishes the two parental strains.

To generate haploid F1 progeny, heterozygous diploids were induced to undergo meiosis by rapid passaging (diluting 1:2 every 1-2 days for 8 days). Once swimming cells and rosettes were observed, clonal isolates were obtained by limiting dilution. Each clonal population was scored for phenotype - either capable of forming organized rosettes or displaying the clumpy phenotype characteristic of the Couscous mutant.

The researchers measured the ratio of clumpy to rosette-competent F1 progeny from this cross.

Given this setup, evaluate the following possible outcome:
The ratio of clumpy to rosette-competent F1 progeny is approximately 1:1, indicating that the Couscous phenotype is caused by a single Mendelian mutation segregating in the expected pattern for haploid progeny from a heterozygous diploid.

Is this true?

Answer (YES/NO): NO